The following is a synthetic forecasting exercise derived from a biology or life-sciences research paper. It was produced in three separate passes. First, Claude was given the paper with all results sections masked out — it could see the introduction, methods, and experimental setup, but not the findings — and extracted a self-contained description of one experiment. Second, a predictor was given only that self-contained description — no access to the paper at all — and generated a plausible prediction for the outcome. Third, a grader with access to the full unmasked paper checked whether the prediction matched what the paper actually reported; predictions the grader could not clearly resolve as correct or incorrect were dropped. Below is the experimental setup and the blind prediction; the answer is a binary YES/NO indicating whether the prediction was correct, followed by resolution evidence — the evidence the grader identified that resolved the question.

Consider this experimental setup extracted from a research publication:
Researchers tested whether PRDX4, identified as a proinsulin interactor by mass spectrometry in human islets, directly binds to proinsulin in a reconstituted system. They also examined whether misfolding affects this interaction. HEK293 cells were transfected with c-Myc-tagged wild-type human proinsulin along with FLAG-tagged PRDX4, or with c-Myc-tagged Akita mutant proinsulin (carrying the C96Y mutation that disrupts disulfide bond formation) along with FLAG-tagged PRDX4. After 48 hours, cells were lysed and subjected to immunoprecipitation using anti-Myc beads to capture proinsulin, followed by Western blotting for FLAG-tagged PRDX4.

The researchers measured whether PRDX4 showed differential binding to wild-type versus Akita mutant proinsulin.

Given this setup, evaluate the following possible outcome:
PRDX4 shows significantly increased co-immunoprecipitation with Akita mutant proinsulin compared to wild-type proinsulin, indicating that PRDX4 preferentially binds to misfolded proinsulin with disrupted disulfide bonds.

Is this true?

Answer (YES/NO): NO